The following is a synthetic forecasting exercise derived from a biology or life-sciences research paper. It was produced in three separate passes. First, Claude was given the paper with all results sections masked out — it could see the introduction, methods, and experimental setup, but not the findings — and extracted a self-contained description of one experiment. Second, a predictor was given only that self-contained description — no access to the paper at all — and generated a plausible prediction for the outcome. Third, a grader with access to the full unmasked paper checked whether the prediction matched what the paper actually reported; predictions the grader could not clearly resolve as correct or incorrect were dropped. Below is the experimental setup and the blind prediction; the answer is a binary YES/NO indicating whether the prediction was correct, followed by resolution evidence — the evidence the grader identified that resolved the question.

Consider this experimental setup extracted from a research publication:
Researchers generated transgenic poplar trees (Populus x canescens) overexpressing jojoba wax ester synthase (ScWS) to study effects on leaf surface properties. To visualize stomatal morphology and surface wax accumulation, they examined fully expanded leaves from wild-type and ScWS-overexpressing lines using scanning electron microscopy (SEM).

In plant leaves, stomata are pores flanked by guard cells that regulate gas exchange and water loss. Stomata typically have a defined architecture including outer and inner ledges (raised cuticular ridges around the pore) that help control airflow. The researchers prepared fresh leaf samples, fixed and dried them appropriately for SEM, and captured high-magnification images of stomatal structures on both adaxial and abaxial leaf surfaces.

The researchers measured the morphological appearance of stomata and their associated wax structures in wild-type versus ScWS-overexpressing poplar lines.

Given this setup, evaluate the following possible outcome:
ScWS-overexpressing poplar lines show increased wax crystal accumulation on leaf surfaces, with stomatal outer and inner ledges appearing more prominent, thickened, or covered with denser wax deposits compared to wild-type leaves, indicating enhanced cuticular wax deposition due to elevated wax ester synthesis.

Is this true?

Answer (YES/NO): NO